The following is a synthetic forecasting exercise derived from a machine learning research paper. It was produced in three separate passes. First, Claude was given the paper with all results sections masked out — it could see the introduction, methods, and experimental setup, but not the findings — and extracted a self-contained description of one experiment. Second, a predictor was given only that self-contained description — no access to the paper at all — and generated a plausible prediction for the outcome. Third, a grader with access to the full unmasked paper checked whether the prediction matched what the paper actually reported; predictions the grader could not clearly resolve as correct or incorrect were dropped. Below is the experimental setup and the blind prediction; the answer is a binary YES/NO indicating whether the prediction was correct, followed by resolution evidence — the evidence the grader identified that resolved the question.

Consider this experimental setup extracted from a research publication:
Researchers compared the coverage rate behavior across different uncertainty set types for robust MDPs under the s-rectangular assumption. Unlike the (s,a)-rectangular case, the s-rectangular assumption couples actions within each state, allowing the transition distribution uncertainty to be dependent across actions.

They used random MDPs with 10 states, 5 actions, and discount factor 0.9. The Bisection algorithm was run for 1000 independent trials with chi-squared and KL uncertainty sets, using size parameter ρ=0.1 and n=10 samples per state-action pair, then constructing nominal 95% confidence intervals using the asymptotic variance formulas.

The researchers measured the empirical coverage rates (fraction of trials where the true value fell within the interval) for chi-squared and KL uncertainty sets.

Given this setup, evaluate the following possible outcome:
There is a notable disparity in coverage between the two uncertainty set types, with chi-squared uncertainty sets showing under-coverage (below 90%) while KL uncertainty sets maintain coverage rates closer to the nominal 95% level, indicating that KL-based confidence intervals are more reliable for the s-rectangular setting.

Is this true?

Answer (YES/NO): NO